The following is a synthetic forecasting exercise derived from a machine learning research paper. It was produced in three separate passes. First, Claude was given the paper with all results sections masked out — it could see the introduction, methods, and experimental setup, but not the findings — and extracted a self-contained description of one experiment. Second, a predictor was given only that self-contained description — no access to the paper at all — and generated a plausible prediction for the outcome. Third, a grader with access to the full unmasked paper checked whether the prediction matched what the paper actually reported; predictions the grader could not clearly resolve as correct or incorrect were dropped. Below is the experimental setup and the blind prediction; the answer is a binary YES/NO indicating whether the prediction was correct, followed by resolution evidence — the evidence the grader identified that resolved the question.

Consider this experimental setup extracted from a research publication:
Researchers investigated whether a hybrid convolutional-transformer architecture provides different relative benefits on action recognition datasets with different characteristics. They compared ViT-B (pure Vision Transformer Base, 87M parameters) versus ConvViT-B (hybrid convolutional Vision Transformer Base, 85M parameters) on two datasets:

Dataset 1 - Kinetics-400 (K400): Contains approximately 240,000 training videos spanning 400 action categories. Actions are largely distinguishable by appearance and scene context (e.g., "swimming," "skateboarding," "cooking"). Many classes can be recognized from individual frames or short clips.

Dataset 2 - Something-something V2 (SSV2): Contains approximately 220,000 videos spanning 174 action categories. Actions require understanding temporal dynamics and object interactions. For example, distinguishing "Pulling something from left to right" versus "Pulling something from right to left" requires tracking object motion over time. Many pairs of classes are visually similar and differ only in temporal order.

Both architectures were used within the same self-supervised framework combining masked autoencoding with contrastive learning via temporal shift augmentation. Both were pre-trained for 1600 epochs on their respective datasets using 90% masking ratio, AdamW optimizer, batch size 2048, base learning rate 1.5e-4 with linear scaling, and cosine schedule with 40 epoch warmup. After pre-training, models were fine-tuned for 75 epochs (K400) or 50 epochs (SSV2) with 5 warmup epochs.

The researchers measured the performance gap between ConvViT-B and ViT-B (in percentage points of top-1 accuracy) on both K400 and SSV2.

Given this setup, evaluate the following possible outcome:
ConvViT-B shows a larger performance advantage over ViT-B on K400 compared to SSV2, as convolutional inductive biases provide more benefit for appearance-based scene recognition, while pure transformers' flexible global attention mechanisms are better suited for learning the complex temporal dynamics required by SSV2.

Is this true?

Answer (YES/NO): YES